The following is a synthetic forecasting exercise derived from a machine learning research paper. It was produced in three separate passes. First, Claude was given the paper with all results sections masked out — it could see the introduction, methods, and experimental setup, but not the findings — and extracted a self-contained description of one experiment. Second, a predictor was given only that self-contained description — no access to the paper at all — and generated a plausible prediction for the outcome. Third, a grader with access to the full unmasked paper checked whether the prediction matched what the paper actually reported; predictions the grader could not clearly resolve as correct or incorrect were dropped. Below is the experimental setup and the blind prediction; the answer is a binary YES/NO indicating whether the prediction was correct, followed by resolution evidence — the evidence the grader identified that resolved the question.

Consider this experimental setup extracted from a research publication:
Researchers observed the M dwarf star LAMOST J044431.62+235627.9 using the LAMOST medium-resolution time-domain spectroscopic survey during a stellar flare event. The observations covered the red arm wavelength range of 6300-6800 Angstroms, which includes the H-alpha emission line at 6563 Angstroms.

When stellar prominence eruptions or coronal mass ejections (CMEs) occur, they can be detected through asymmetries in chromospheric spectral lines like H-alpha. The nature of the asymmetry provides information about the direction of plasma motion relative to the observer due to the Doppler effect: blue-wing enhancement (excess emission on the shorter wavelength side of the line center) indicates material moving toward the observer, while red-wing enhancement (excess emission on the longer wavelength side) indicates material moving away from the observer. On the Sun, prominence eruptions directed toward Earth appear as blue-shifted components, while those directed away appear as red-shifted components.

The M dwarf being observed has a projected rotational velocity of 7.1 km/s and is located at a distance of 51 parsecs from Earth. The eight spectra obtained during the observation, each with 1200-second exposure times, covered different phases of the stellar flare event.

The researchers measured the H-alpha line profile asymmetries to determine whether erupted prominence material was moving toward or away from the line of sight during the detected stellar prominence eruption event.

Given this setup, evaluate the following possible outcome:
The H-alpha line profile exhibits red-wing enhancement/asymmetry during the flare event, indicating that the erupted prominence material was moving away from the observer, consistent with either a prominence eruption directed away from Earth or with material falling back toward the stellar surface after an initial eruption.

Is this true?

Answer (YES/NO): NO